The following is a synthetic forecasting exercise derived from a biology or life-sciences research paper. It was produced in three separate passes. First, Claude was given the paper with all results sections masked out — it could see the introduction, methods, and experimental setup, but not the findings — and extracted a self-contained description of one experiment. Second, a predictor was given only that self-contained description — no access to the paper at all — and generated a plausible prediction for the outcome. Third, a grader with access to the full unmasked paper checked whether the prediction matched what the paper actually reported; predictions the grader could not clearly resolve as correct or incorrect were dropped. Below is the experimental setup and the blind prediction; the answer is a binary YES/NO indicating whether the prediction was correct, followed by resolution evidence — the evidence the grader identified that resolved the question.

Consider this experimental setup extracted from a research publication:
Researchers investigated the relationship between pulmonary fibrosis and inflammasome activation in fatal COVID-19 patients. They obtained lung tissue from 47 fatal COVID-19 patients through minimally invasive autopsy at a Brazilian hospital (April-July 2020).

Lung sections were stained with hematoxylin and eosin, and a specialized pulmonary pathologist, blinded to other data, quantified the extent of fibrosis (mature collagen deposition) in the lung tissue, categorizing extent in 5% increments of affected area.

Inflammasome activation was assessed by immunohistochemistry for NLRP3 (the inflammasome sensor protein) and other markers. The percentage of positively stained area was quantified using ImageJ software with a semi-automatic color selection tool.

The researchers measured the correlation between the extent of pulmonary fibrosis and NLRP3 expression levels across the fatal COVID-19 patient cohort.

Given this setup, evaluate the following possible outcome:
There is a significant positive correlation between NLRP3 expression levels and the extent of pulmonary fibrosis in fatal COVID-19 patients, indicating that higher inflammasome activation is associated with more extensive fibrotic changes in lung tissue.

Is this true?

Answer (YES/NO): YES